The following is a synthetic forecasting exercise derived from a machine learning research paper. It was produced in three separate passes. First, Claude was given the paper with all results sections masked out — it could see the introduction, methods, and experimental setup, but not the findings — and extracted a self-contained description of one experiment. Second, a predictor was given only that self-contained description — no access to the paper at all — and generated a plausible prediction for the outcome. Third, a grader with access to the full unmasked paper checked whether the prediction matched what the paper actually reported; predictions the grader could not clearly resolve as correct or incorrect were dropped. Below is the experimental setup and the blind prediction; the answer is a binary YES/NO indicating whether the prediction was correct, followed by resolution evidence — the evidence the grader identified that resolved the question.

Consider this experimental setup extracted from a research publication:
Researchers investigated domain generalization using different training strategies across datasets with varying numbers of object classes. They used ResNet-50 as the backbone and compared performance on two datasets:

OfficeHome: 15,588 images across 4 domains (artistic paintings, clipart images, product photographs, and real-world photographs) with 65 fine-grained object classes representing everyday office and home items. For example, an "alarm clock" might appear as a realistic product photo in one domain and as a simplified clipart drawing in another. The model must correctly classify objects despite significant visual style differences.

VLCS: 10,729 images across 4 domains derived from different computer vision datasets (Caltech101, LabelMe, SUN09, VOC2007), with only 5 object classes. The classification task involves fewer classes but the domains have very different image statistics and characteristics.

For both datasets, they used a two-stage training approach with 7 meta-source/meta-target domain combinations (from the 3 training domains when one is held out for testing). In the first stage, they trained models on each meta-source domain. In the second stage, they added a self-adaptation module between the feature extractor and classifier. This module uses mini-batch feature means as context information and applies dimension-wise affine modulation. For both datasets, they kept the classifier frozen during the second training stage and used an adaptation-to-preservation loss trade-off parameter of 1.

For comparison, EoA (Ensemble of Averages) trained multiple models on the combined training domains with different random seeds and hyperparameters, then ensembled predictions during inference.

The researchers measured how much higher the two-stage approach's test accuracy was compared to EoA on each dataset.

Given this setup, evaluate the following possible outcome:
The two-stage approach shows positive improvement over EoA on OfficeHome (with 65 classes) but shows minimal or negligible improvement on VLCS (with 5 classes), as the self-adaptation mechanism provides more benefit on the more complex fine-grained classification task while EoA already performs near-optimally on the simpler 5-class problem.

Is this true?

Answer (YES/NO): NO